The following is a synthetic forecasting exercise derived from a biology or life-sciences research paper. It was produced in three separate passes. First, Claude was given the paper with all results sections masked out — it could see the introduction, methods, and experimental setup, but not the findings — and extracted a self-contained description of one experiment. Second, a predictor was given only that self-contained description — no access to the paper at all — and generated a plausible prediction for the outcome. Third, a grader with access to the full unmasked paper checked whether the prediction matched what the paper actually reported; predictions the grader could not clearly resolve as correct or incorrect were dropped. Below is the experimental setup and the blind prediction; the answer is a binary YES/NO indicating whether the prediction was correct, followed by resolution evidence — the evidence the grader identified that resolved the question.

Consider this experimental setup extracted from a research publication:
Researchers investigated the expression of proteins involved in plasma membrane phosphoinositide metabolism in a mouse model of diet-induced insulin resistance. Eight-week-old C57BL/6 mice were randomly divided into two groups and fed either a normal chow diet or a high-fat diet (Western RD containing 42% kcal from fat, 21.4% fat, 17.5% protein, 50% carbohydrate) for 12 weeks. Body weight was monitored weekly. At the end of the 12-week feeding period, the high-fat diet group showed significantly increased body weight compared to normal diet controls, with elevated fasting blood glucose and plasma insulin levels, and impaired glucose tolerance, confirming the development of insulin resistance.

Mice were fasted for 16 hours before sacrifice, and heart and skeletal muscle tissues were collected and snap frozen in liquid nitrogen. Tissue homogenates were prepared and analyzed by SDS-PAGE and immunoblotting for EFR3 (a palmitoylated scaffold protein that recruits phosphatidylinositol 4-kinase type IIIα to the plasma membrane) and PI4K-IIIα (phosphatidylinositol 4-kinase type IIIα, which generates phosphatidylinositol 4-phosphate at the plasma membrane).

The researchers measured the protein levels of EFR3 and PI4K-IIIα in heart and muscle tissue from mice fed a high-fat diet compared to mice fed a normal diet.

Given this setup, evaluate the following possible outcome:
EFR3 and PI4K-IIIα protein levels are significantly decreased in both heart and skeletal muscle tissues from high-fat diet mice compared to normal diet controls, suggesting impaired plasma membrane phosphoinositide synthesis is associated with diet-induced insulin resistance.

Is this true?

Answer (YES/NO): NO